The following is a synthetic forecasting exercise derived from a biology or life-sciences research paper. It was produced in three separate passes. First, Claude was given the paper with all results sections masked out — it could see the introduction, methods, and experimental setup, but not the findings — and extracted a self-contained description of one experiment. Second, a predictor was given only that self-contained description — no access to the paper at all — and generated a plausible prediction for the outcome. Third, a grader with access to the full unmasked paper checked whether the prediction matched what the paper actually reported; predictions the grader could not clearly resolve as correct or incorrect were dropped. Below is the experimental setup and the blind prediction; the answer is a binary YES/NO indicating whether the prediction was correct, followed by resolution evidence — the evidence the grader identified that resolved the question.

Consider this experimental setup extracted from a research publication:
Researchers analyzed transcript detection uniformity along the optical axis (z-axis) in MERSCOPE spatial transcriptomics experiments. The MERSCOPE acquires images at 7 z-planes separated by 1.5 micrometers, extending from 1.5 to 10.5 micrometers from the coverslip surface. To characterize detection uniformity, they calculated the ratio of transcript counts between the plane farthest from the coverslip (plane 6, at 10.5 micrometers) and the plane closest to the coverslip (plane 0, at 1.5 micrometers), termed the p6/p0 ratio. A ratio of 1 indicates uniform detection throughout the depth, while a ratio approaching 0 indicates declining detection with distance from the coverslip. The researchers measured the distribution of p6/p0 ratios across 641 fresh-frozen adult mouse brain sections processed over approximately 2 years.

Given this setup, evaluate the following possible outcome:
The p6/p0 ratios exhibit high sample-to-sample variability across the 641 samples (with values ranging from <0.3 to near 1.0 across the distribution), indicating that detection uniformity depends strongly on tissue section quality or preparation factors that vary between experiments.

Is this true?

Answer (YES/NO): NO